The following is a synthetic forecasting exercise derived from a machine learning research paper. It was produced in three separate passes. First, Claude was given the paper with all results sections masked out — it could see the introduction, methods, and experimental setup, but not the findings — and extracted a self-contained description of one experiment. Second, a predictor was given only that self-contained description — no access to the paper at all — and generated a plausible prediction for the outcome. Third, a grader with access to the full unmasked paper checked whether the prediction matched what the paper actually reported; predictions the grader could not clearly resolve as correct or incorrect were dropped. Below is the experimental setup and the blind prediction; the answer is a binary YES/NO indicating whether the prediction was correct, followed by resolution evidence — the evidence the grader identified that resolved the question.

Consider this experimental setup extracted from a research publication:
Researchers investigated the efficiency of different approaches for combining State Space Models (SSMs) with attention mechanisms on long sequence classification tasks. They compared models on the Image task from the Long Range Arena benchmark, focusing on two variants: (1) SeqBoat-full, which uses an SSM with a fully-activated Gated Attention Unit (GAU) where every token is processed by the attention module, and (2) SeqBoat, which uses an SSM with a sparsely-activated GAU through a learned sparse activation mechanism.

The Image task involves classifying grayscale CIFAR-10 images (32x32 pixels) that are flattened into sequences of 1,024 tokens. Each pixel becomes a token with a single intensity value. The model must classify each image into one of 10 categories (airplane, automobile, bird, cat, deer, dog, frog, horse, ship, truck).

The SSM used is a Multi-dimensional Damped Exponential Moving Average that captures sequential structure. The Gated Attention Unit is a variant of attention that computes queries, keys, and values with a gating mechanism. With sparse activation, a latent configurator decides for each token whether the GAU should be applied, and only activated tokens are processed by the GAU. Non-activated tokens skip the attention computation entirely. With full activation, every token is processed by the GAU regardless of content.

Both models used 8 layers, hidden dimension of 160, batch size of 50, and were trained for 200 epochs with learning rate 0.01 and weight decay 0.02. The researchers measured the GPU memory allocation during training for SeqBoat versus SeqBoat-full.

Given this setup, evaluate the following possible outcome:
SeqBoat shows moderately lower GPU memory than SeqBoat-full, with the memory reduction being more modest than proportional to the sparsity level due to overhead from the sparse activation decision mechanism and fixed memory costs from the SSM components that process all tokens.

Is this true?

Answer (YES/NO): NO